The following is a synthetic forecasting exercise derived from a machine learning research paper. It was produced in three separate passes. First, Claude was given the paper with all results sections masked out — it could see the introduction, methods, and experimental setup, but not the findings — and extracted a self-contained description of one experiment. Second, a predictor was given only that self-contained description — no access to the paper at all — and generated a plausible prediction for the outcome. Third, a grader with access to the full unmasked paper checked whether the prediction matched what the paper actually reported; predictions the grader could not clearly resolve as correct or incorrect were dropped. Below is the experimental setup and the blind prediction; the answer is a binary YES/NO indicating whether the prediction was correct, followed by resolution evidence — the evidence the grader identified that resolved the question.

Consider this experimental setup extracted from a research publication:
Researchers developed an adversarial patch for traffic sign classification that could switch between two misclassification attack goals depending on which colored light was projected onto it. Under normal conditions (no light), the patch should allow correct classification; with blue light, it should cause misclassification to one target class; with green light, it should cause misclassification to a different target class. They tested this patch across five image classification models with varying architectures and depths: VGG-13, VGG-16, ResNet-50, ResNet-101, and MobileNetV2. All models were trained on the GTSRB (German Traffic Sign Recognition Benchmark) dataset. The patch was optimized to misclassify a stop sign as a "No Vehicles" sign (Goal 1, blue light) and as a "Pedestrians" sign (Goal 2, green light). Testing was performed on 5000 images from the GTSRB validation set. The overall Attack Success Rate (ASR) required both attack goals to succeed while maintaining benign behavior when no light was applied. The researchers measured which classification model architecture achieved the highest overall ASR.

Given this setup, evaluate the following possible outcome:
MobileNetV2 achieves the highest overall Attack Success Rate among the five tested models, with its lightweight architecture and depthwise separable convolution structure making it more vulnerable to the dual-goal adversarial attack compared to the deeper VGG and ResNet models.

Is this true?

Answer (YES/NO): NO